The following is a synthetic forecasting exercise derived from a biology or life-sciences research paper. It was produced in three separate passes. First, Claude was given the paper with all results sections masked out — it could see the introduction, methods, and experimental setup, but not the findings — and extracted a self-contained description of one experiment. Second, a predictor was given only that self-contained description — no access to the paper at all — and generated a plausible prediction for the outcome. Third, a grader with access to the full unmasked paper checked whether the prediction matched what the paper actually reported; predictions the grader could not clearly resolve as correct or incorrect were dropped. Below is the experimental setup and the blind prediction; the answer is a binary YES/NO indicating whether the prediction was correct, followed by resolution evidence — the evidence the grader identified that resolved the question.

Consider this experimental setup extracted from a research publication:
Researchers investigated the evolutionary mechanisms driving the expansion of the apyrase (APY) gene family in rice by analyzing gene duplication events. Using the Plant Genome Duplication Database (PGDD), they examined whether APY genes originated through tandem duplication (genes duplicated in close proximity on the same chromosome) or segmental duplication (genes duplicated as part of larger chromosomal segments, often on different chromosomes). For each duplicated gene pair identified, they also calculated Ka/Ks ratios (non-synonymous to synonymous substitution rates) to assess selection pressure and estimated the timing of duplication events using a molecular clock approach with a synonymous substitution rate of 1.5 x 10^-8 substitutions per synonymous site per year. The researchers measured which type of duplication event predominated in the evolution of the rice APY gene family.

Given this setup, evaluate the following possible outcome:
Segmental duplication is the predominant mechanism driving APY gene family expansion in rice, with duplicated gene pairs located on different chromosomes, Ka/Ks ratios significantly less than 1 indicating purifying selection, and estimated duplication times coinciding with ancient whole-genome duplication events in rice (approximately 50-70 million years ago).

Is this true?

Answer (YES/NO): NO